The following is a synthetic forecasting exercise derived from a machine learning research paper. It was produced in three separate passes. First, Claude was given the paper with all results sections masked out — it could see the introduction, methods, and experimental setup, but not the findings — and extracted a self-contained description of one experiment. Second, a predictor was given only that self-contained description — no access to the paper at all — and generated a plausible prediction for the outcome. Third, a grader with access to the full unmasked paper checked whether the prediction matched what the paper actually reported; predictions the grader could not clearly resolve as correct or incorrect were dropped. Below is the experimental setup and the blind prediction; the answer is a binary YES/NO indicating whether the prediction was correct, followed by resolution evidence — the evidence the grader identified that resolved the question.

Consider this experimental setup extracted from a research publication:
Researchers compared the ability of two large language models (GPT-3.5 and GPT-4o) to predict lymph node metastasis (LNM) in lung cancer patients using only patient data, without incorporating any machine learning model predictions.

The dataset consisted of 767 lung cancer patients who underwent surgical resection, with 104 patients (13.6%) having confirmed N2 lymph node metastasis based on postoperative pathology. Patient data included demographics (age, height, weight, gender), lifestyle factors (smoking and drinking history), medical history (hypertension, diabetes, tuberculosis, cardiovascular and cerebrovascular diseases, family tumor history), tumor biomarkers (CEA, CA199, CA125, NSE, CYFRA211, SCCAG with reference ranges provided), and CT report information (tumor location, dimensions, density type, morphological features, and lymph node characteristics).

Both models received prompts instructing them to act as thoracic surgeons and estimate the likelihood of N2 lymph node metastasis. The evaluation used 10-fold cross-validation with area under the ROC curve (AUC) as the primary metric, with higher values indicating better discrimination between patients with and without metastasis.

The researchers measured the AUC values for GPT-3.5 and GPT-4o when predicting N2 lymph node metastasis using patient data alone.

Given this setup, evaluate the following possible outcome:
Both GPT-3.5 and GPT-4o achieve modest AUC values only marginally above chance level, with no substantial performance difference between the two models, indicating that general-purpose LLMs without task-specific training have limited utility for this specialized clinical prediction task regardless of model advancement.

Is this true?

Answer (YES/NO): NO